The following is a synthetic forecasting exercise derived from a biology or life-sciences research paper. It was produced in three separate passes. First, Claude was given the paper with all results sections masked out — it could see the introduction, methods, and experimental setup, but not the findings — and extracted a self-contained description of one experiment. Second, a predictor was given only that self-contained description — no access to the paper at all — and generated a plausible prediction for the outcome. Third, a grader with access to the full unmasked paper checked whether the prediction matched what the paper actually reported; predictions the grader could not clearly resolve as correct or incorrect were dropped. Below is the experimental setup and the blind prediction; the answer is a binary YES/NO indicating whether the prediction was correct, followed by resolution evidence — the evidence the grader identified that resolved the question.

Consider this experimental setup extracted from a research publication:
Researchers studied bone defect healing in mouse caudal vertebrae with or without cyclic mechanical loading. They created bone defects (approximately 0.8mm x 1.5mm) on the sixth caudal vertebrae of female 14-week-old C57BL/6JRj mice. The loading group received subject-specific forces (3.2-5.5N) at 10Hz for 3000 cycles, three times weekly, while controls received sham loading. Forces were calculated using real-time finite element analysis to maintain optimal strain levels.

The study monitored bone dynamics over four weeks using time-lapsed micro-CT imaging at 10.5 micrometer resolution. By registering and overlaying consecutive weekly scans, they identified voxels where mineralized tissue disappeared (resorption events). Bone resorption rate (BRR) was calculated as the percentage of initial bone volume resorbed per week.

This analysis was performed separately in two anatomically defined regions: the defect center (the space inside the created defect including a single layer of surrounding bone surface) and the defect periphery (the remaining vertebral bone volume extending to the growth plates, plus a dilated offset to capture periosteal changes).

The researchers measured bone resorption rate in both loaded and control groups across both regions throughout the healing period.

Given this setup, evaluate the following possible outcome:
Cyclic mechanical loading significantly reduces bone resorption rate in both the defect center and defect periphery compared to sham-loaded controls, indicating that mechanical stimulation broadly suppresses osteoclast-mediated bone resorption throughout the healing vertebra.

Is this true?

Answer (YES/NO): NO